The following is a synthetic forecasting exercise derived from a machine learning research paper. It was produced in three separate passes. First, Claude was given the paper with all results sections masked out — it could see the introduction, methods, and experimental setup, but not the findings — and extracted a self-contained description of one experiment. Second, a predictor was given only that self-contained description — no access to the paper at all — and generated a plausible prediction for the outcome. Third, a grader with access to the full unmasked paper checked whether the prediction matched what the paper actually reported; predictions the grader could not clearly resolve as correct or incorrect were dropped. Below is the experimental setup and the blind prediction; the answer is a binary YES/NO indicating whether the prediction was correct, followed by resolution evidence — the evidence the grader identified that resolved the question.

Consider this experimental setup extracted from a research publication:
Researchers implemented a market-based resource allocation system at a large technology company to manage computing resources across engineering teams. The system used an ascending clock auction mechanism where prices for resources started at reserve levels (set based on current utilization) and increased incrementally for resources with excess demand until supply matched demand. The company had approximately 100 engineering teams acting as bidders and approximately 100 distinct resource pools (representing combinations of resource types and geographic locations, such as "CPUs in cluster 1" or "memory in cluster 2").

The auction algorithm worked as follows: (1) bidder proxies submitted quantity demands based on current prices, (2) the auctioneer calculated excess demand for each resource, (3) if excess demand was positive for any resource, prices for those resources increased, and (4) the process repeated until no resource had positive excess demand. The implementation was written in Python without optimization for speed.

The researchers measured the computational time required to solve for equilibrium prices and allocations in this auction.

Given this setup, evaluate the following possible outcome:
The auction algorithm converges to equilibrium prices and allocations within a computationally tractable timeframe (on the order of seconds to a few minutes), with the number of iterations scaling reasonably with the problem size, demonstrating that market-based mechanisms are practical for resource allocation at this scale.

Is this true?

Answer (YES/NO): YES